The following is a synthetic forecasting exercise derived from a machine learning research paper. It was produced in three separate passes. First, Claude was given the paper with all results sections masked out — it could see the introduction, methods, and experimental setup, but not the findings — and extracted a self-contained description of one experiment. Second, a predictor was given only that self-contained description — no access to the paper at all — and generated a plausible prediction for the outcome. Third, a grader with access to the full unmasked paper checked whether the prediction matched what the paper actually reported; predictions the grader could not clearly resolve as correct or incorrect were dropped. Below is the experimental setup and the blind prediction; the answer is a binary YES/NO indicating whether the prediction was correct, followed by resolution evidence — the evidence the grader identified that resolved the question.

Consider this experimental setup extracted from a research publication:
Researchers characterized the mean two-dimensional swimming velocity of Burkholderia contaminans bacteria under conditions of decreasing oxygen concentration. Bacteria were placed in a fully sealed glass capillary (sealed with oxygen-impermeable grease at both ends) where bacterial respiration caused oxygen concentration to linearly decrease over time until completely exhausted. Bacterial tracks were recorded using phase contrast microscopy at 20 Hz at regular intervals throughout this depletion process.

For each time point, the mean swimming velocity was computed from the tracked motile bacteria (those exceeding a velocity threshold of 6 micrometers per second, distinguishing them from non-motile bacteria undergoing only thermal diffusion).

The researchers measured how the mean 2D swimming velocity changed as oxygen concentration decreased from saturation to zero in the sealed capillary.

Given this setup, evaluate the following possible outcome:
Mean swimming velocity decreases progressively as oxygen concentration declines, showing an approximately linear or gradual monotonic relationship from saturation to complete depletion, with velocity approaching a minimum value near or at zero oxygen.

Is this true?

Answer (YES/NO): NO